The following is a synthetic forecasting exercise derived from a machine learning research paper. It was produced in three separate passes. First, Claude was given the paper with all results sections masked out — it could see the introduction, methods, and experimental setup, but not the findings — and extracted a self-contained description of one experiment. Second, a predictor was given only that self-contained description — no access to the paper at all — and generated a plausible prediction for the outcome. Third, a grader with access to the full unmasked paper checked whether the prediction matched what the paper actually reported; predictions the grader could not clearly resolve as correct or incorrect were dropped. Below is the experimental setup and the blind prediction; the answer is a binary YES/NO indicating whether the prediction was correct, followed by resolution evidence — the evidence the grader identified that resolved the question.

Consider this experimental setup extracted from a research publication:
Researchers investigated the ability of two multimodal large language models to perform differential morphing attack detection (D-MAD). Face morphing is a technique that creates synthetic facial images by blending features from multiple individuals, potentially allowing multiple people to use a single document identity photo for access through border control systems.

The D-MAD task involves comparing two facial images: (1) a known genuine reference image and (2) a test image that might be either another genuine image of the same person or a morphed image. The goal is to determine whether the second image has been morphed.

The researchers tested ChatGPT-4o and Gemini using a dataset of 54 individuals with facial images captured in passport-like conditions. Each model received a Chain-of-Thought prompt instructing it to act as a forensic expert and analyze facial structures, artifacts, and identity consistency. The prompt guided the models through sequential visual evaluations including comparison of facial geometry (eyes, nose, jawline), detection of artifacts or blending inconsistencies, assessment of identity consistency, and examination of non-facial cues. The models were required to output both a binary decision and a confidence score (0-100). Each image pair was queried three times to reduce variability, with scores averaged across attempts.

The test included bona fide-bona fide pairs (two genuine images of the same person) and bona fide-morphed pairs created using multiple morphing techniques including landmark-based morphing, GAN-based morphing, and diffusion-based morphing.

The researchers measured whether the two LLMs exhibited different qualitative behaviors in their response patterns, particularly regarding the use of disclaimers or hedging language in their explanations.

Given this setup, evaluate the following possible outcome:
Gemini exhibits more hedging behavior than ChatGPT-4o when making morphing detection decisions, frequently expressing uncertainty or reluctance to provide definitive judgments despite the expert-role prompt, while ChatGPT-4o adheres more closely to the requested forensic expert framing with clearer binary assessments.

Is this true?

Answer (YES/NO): NO